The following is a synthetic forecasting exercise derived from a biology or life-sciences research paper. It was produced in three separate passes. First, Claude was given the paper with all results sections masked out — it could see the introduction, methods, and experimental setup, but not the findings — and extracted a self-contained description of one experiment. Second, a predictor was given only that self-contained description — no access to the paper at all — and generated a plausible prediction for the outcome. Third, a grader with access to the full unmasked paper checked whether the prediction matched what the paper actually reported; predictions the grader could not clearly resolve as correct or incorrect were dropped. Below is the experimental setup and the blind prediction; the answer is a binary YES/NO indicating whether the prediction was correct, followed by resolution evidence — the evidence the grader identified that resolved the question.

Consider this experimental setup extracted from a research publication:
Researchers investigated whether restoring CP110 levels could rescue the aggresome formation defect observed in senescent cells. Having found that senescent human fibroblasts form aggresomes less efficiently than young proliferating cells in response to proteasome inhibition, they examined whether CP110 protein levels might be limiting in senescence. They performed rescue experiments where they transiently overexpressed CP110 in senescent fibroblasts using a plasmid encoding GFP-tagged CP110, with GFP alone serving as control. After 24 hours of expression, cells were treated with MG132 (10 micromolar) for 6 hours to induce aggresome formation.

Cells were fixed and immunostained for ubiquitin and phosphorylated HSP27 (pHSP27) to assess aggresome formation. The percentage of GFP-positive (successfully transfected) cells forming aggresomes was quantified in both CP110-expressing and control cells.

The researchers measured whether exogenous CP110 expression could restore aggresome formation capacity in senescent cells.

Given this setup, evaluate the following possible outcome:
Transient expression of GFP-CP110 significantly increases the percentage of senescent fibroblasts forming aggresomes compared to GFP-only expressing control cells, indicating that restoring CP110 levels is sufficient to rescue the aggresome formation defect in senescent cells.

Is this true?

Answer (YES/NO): YES